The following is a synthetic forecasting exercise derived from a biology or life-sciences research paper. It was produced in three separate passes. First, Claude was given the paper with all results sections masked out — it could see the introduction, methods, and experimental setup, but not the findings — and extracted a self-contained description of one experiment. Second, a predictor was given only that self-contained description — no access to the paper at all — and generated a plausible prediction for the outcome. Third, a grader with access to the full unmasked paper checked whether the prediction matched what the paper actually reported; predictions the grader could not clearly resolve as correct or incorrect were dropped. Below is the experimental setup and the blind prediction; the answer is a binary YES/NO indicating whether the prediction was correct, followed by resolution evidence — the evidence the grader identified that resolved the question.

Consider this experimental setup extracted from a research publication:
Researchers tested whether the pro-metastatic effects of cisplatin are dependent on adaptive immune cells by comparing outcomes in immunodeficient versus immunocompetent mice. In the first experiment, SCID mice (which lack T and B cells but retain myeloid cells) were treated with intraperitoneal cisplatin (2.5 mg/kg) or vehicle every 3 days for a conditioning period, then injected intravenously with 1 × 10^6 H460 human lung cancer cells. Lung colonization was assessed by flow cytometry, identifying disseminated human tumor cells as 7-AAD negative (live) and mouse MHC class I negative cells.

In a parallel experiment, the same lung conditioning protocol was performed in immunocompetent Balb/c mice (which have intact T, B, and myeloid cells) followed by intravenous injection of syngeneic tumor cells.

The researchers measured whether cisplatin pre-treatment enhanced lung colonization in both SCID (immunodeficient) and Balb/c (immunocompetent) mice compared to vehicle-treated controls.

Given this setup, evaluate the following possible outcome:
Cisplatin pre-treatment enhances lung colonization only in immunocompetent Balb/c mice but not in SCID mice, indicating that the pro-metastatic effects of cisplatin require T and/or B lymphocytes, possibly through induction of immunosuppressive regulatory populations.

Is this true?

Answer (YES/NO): NO